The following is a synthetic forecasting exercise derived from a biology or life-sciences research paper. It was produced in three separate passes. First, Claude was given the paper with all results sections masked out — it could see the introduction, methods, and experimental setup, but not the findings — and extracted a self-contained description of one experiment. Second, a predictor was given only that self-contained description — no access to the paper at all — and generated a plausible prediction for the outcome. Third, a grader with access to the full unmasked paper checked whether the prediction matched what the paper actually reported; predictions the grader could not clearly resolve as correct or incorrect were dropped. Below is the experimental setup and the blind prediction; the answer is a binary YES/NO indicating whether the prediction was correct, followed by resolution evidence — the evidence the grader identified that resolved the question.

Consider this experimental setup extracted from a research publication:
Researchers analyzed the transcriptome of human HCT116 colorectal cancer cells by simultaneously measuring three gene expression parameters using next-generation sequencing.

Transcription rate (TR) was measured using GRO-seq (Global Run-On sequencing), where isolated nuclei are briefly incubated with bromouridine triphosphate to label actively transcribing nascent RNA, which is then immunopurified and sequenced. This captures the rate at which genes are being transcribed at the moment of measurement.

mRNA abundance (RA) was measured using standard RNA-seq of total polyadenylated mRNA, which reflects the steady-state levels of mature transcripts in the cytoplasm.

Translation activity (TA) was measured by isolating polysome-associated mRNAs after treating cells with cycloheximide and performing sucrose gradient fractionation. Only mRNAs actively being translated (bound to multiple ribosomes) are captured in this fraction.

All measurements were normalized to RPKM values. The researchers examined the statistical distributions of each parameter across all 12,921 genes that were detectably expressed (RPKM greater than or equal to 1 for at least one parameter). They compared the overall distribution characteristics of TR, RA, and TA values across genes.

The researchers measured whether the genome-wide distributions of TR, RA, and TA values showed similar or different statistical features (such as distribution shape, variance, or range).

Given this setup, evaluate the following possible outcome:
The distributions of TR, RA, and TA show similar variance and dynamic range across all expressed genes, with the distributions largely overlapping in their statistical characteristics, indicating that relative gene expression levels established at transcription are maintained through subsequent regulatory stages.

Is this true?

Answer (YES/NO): NO